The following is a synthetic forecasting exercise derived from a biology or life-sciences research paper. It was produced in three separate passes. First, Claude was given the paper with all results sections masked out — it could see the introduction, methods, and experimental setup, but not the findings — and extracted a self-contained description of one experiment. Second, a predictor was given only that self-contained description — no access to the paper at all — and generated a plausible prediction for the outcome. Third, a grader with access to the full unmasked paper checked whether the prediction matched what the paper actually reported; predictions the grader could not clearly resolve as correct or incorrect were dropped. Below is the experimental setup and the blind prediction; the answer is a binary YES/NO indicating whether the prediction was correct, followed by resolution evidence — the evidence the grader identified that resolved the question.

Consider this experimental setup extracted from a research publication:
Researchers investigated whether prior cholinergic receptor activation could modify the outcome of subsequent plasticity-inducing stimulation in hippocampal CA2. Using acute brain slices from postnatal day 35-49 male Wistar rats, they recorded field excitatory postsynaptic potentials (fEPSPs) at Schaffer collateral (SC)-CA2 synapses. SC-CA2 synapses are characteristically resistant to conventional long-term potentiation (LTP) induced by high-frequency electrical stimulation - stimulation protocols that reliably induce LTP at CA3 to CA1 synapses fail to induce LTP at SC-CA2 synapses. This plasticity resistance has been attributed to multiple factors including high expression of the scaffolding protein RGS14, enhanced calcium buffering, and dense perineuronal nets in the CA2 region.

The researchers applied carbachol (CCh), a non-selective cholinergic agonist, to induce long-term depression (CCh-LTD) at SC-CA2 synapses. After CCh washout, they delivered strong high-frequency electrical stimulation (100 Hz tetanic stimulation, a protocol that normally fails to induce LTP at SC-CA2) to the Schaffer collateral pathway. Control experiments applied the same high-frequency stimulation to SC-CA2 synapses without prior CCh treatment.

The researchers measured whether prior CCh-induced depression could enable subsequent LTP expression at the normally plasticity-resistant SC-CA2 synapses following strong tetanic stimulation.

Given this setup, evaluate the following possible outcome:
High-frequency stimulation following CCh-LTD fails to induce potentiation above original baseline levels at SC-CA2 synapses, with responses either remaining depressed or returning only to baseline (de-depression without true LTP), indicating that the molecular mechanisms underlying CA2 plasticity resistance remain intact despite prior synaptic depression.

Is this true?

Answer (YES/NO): NO